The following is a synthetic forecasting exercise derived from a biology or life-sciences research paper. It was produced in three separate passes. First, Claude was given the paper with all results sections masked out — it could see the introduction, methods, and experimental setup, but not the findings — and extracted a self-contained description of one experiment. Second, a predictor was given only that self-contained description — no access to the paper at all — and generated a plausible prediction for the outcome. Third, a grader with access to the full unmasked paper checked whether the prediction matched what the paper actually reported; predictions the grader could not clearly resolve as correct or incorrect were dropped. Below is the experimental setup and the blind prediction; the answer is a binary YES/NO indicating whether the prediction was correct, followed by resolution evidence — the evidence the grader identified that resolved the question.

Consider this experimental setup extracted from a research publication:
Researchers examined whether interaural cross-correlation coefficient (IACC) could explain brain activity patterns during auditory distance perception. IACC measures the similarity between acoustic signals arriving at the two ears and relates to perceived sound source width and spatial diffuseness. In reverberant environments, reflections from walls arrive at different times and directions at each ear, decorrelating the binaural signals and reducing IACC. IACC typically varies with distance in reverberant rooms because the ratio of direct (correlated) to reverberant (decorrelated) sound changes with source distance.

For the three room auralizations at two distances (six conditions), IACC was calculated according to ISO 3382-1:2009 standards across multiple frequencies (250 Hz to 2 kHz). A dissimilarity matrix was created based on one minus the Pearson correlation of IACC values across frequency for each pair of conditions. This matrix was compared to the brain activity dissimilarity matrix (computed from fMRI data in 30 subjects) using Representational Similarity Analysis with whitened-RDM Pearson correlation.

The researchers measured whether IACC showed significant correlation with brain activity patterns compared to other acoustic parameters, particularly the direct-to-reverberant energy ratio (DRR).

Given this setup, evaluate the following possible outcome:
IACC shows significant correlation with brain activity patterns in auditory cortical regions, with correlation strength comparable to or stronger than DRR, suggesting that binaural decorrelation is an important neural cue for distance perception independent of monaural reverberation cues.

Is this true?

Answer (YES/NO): NO